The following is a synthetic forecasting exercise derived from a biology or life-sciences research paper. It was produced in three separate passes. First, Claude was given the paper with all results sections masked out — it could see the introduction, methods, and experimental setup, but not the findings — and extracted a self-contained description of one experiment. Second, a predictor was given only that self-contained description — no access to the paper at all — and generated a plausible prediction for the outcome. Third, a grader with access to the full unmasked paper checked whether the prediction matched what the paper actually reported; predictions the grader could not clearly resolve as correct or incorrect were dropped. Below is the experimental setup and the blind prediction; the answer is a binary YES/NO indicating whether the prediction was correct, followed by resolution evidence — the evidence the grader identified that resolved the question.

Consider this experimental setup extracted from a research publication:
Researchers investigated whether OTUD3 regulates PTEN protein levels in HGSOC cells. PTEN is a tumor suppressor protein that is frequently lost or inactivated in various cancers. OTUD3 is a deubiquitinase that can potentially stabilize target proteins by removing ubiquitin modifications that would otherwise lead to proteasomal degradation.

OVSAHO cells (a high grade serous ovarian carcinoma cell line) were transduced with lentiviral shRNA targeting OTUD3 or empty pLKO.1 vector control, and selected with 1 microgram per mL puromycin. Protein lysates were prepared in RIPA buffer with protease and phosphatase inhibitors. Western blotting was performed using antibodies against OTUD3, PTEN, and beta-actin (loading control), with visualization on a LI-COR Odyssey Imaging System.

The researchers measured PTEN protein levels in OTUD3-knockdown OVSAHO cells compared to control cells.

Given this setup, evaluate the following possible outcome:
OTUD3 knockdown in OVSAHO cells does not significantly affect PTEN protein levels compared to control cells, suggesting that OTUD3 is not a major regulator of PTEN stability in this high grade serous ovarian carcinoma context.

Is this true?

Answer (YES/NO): NO